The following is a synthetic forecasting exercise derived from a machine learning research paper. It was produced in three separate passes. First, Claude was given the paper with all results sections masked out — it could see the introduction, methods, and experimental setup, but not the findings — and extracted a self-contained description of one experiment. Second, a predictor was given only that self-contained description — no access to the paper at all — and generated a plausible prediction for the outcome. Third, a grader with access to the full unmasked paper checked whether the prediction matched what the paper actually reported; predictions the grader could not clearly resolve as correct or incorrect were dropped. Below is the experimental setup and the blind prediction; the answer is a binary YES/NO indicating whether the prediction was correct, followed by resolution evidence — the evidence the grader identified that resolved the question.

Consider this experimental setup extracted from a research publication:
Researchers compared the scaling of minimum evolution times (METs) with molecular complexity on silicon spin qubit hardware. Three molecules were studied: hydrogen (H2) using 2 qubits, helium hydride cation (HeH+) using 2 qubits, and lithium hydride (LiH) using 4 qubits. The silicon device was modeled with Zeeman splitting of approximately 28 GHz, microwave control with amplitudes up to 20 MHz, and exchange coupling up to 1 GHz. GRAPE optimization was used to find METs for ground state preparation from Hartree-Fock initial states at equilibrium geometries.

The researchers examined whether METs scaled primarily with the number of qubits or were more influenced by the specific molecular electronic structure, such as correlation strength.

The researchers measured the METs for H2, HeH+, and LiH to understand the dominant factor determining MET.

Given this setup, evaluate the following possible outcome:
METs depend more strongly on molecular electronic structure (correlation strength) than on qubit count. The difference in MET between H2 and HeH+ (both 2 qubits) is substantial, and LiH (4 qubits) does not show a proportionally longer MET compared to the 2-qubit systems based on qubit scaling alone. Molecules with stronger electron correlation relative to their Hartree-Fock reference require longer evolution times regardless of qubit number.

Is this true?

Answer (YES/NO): NO